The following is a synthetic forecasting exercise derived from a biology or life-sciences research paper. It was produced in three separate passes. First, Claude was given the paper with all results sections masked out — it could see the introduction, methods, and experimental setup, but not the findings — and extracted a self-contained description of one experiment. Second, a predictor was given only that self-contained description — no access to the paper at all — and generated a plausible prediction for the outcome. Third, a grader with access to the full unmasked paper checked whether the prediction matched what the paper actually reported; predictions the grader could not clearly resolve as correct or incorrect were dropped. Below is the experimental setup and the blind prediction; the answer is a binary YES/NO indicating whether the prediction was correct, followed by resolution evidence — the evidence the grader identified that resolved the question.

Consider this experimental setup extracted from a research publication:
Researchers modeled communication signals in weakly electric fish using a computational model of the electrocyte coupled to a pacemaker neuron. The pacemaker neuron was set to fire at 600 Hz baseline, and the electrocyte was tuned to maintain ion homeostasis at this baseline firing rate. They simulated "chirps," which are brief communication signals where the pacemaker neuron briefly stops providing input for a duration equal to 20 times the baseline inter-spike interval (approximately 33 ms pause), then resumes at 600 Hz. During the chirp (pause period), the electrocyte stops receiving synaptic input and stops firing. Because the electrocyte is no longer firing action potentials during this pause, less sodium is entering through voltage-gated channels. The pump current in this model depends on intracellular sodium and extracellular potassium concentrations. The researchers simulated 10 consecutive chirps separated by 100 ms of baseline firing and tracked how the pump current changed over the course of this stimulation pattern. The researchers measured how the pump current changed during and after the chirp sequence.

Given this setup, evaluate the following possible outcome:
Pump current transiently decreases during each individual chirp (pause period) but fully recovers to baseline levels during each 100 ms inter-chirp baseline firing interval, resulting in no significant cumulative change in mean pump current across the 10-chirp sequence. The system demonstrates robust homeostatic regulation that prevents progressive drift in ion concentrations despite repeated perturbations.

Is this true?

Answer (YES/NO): NO